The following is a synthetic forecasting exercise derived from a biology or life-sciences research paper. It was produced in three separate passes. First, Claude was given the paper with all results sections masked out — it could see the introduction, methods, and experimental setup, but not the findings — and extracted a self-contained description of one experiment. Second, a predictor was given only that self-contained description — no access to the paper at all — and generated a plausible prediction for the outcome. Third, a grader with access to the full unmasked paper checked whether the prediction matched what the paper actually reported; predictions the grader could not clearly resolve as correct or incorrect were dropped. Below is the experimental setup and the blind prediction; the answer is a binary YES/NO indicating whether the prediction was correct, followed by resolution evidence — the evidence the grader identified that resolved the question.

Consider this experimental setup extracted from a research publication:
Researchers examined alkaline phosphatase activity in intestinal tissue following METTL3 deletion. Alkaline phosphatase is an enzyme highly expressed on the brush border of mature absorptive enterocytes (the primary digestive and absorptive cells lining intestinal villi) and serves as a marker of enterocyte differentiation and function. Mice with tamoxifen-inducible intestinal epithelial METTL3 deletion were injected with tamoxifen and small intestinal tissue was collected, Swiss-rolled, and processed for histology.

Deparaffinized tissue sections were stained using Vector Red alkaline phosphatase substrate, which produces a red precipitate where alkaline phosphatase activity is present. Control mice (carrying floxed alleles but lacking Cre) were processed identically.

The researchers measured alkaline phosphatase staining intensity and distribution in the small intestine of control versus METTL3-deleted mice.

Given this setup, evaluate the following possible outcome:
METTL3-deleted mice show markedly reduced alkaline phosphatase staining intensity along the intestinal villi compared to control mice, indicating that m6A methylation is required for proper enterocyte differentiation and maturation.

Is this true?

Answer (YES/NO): YES